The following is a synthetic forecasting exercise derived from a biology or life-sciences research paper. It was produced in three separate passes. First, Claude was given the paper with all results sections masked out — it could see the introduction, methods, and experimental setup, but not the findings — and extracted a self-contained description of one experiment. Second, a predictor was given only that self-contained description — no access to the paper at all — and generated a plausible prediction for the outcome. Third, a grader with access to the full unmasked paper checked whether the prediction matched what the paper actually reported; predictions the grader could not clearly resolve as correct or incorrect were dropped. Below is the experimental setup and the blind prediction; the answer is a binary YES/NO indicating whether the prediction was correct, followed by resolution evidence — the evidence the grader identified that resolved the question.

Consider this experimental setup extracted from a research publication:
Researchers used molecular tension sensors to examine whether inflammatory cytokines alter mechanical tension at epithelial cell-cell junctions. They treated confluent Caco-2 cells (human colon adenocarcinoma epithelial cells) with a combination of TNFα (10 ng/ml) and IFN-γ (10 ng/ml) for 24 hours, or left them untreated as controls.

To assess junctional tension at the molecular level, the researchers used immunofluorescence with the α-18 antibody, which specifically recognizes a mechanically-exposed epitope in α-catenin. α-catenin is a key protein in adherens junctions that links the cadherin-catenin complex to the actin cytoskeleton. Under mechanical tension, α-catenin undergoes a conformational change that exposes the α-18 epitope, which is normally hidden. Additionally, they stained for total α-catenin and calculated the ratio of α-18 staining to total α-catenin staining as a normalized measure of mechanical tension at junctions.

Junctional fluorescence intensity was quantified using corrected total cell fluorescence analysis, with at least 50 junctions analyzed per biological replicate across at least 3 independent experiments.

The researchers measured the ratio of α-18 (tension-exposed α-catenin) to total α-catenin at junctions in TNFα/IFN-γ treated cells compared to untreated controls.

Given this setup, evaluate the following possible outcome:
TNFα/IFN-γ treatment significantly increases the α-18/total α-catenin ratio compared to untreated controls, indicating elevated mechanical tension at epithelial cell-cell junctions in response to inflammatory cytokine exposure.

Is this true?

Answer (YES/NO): YES